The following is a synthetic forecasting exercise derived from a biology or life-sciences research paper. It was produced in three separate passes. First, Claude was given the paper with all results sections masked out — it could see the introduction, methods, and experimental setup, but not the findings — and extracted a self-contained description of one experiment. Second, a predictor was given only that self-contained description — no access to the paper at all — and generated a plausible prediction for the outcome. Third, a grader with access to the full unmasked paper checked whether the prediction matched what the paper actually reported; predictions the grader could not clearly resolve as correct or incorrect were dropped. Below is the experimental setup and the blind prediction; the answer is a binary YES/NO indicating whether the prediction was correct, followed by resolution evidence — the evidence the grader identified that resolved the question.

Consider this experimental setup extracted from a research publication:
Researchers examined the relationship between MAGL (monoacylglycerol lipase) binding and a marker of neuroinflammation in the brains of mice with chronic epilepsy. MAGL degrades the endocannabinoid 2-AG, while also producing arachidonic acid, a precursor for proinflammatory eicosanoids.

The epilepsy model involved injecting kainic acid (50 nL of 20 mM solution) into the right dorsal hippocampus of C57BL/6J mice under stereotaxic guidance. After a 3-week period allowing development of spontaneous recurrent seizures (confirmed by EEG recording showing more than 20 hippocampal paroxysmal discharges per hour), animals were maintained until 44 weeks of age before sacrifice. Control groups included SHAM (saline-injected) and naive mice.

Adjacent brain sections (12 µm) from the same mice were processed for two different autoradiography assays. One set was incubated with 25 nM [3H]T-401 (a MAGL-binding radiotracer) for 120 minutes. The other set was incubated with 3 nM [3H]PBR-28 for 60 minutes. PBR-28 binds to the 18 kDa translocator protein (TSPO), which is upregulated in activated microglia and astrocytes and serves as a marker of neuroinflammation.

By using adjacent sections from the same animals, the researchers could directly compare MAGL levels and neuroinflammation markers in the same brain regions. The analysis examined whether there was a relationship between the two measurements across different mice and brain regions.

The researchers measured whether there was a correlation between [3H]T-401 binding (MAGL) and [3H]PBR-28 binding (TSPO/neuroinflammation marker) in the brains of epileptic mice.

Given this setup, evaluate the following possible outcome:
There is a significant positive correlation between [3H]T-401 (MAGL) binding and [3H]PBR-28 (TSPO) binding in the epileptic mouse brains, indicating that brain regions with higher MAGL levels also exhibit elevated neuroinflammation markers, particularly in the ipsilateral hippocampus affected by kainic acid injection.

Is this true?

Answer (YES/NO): NO